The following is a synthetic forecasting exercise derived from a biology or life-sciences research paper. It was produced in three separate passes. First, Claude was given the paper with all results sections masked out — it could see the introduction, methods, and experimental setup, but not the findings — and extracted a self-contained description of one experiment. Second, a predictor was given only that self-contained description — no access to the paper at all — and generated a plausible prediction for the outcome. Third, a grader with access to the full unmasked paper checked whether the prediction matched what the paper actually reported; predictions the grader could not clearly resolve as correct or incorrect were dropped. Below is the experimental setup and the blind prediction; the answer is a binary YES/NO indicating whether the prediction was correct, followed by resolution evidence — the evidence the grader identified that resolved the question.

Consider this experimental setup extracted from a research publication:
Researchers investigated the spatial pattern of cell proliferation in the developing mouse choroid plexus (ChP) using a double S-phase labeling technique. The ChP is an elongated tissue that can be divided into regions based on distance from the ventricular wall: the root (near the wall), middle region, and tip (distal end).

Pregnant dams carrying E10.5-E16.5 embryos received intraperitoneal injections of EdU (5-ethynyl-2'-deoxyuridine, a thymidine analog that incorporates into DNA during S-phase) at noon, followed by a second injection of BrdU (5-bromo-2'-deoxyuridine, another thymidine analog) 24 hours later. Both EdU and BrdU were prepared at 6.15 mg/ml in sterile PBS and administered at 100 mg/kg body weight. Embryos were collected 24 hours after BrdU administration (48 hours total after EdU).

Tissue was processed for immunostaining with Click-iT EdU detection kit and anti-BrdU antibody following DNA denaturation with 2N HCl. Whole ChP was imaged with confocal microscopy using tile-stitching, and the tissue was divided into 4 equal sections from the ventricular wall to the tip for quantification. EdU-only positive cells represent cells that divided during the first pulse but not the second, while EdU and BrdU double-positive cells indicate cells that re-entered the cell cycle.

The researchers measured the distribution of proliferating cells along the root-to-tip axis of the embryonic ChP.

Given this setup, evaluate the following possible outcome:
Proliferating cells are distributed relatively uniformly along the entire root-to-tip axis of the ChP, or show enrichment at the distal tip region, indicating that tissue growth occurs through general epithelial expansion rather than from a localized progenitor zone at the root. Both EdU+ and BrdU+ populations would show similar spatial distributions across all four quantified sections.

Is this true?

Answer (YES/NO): NO